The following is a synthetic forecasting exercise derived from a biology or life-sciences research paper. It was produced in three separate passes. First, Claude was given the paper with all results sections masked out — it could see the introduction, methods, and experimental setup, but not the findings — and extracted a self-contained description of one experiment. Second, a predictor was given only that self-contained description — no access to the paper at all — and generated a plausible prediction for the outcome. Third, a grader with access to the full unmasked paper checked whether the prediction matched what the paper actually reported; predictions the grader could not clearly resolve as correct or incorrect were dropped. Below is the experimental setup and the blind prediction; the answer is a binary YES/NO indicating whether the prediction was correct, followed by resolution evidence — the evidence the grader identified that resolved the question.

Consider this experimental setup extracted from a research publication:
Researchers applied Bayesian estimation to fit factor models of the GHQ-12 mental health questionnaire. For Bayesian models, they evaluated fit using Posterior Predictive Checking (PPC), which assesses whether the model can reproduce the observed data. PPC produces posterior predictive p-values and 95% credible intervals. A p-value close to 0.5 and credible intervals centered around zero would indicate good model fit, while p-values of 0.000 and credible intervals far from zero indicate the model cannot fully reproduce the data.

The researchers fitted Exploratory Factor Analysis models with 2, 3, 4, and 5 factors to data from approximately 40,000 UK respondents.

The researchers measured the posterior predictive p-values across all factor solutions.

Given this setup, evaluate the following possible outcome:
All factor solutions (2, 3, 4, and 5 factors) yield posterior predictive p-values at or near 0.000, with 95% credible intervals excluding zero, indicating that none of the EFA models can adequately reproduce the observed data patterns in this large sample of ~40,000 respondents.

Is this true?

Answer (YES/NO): YES